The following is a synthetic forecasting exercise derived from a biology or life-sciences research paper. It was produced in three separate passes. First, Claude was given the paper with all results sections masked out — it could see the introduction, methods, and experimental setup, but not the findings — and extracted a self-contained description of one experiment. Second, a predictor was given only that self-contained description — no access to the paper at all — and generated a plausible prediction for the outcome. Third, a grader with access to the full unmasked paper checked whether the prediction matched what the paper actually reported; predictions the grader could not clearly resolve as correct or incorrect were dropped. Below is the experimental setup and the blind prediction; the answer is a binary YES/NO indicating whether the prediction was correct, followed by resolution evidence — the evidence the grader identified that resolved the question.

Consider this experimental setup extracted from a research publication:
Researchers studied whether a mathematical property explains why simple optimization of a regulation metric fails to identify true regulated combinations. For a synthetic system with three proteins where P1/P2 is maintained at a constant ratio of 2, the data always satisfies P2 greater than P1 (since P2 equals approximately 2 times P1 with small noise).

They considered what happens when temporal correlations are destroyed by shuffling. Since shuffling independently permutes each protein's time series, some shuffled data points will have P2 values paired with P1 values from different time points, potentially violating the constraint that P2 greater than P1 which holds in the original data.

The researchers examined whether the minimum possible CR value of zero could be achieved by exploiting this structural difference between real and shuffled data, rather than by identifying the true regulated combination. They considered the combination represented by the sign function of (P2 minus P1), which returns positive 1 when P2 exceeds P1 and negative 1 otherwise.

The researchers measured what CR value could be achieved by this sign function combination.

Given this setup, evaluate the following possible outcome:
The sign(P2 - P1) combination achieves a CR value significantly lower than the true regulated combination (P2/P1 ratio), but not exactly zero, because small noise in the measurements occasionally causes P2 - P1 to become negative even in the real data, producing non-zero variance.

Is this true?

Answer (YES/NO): NO